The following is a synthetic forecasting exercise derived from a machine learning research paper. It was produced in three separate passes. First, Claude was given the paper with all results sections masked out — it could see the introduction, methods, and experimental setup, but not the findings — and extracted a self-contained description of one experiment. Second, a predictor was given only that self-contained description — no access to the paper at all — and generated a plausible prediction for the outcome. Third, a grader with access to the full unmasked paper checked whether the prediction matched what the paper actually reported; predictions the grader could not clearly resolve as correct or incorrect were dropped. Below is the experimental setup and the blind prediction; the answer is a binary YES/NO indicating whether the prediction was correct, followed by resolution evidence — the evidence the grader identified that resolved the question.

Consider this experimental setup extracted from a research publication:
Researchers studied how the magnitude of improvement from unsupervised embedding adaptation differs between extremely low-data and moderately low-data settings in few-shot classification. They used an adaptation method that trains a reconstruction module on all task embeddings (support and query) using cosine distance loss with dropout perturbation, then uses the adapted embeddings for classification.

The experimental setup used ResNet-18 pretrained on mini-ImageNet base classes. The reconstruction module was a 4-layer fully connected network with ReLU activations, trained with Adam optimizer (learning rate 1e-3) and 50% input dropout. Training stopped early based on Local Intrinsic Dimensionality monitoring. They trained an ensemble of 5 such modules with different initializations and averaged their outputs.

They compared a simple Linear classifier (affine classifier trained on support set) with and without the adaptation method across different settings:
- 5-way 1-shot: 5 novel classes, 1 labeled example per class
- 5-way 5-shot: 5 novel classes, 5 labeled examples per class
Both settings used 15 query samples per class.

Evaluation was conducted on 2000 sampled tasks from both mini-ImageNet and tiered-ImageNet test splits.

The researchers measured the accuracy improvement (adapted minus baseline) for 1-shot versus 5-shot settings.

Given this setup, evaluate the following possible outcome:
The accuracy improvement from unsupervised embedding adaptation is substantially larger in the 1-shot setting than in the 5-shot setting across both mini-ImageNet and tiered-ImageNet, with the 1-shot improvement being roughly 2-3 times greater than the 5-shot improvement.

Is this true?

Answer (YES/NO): NO